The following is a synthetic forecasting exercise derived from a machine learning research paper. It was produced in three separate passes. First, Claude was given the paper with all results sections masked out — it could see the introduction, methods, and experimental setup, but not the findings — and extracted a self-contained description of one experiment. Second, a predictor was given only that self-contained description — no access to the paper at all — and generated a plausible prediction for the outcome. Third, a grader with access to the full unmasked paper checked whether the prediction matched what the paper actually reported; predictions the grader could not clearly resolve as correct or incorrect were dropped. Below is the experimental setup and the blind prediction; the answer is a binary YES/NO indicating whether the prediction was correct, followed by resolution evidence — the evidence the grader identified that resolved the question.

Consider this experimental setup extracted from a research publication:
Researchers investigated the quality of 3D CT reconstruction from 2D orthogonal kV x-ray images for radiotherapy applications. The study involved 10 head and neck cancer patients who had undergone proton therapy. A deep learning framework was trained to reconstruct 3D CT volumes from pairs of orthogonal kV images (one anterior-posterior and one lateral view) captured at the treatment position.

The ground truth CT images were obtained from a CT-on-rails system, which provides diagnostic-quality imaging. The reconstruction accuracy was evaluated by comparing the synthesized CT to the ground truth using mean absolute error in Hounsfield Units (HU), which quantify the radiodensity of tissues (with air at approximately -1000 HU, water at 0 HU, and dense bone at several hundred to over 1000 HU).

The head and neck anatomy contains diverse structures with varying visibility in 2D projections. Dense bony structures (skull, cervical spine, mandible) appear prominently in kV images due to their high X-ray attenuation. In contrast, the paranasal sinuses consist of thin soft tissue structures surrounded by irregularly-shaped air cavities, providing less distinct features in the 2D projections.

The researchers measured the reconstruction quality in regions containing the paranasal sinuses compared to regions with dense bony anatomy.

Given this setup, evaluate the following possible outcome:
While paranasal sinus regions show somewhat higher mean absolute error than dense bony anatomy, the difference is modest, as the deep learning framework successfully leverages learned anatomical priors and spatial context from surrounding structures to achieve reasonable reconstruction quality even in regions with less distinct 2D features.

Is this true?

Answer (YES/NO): NO